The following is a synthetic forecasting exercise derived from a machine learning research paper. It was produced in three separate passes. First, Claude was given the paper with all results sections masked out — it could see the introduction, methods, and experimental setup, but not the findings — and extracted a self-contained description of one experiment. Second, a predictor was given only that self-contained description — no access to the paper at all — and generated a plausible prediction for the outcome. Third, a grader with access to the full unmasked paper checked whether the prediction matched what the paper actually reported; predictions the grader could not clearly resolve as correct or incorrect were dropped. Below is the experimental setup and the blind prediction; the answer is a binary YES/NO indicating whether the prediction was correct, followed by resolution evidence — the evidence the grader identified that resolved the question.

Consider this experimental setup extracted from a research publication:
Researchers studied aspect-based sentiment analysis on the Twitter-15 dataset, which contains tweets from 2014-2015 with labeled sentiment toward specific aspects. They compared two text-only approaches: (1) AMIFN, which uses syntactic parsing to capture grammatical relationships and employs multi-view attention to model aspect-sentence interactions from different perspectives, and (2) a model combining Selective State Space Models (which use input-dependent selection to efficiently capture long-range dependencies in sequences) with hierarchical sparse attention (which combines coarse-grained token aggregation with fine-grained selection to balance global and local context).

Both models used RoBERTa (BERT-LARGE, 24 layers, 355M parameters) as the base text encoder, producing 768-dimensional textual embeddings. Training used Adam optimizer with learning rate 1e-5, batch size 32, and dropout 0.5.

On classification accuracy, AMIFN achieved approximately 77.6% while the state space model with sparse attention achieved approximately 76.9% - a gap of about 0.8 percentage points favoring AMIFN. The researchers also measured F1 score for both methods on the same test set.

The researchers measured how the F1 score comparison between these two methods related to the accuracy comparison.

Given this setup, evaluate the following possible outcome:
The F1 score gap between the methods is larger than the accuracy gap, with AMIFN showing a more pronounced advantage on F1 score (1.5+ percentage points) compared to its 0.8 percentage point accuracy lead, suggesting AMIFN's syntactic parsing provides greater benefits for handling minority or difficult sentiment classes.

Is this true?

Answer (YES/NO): NO